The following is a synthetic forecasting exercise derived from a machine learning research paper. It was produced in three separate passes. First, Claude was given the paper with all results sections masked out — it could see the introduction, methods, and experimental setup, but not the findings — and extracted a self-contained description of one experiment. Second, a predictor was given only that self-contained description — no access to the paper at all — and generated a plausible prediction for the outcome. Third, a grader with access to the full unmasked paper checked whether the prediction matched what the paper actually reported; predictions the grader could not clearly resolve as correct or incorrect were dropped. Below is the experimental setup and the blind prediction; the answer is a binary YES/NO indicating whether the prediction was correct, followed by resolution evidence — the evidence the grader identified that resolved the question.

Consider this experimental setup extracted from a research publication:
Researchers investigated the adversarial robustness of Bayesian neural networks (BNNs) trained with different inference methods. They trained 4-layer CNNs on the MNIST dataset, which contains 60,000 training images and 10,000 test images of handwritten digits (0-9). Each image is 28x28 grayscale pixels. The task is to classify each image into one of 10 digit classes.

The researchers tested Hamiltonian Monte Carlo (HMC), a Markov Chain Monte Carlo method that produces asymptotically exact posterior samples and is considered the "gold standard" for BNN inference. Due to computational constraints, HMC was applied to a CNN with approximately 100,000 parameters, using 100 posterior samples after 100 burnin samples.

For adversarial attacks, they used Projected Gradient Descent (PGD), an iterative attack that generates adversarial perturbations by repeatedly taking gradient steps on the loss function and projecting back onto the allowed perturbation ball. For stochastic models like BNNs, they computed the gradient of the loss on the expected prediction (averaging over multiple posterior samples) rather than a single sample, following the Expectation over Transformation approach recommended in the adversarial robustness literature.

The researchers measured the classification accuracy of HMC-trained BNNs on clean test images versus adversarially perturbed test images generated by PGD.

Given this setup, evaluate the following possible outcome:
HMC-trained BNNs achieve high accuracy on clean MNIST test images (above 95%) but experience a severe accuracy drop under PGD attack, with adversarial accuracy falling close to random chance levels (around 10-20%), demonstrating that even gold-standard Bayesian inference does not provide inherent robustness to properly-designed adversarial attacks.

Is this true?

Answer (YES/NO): NO